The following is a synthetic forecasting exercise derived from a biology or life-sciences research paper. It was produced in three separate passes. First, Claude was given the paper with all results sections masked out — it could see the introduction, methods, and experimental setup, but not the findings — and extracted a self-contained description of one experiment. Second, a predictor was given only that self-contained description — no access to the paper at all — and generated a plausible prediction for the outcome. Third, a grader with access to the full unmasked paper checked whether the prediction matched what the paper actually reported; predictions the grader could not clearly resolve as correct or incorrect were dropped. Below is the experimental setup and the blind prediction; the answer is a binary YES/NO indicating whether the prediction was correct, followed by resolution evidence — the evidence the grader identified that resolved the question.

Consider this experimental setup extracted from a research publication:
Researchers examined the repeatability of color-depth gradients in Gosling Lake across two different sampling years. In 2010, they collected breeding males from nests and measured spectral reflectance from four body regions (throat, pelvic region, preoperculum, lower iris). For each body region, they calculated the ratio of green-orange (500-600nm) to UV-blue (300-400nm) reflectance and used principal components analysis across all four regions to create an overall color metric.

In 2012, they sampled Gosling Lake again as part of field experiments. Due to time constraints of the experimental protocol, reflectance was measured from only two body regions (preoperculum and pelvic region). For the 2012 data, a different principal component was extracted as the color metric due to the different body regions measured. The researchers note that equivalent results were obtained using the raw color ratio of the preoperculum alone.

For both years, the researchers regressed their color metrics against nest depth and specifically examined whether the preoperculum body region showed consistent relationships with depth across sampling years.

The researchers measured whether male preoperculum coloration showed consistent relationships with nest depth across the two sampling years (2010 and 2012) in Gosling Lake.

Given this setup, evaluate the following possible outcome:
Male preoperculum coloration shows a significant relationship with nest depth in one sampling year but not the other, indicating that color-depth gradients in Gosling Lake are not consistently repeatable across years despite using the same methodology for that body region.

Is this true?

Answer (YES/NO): NO